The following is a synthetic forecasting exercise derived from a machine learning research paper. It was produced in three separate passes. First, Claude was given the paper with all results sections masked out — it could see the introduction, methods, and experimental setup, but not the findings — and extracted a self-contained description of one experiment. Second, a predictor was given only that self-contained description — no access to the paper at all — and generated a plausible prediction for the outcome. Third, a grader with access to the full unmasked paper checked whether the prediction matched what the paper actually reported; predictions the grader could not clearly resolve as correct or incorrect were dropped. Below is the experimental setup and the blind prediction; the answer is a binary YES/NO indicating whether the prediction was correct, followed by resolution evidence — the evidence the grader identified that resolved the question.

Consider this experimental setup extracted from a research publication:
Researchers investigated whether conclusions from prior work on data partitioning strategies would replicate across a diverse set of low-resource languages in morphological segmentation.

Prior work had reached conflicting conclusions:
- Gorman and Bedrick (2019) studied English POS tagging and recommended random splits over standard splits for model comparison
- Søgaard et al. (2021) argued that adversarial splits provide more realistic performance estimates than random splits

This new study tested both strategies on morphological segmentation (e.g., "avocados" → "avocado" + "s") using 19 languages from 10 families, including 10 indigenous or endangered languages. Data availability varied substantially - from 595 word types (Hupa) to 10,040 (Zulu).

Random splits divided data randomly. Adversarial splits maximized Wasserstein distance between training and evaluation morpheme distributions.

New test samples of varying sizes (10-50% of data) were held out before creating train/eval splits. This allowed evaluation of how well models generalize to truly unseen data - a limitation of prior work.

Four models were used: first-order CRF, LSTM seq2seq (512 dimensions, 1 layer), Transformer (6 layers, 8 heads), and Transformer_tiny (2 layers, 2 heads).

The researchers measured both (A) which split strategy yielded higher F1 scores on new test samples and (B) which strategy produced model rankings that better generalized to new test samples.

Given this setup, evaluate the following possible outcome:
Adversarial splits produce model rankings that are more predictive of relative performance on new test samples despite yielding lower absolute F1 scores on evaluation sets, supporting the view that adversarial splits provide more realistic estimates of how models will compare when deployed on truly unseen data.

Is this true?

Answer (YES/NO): NO